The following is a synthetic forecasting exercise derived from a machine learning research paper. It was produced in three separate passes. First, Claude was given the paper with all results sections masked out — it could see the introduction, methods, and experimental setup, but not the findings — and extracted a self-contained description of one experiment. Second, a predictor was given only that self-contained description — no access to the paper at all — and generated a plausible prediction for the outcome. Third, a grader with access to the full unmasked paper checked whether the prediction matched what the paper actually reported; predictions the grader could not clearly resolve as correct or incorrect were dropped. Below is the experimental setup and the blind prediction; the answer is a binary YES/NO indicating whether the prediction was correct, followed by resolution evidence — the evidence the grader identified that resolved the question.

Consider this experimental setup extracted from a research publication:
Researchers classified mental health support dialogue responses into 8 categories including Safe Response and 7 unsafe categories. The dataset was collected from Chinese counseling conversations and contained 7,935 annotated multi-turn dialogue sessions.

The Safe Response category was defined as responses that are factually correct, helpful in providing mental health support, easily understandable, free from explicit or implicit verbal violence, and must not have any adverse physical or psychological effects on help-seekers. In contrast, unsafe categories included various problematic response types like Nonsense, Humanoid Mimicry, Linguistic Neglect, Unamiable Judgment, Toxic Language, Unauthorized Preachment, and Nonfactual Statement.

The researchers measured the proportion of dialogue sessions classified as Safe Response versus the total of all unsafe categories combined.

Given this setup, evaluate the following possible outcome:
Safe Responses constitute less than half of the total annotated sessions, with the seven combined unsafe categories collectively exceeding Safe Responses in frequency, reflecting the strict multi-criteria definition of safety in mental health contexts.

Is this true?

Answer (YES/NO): YES